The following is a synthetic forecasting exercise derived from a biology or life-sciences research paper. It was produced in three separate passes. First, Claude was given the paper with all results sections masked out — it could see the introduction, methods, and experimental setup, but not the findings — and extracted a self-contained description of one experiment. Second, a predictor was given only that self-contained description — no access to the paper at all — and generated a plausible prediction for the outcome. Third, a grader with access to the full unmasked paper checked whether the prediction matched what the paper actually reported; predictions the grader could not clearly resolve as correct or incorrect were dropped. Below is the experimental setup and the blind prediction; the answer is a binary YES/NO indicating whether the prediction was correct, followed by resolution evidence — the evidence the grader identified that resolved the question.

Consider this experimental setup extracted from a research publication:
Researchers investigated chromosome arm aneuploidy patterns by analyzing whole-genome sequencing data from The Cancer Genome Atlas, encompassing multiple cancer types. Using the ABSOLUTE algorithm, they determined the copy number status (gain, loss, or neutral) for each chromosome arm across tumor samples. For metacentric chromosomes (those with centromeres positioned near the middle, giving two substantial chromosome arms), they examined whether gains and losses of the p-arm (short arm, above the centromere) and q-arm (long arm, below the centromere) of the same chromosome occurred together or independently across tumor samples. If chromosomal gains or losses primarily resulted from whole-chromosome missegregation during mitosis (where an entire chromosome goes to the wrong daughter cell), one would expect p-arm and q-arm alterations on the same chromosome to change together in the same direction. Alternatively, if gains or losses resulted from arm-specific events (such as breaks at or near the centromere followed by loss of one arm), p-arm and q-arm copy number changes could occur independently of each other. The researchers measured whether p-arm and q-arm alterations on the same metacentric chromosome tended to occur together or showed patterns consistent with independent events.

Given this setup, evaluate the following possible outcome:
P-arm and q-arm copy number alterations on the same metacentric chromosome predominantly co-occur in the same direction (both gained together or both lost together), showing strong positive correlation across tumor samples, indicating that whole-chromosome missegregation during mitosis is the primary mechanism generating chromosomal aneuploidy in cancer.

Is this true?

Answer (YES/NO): NO